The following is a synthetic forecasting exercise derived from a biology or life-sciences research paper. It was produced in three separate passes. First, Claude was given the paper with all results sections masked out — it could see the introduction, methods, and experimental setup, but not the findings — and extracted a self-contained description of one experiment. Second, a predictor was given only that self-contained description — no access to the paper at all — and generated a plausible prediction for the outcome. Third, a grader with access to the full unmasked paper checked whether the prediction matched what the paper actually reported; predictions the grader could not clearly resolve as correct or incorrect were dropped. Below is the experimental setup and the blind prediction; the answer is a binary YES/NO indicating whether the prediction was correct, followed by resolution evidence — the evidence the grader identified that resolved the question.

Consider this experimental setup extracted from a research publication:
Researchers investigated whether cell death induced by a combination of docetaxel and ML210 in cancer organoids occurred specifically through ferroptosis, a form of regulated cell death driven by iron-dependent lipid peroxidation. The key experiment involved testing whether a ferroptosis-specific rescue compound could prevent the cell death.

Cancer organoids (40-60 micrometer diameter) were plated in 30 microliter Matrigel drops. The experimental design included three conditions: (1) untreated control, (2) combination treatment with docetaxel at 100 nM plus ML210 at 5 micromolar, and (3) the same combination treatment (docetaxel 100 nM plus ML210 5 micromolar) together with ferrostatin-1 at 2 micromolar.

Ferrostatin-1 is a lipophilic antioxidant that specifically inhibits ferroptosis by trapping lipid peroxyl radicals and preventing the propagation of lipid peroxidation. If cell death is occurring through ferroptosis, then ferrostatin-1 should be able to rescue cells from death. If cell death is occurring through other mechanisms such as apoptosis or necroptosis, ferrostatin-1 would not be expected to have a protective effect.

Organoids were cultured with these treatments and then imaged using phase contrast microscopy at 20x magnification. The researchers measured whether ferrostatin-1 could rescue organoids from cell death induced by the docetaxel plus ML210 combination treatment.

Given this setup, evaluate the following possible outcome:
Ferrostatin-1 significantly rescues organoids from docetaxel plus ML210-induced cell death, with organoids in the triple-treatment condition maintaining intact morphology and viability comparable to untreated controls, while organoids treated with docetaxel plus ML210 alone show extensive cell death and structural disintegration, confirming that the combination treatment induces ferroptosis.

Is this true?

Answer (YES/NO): NO